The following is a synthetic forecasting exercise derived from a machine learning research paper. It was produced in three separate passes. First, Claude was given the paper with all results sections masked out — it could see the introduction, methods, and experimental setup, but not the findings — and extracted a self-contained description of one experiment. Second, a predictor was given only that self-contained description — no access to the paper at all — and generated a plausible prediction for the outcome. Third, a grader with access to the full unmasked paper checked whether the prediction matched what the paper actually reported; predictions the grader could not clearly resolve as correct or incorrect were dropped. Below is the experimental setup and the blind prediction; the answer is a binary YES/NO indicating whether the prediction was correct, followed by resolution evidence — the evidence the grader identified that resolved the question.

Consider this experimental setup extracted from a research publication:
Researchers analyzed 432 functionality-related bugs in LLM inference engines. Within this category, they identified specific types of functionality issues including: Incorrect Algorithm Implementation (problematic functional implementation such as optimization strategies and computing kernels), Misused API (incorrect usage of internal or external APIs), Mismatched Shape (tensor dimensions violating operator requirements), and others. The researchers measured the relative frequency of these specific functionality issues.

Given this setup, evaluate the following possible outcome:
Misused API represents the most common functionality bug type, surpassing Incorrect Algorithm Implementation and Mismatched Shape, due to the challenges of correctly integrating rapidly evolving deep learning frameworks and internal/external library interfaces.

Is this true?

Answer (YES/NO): NO